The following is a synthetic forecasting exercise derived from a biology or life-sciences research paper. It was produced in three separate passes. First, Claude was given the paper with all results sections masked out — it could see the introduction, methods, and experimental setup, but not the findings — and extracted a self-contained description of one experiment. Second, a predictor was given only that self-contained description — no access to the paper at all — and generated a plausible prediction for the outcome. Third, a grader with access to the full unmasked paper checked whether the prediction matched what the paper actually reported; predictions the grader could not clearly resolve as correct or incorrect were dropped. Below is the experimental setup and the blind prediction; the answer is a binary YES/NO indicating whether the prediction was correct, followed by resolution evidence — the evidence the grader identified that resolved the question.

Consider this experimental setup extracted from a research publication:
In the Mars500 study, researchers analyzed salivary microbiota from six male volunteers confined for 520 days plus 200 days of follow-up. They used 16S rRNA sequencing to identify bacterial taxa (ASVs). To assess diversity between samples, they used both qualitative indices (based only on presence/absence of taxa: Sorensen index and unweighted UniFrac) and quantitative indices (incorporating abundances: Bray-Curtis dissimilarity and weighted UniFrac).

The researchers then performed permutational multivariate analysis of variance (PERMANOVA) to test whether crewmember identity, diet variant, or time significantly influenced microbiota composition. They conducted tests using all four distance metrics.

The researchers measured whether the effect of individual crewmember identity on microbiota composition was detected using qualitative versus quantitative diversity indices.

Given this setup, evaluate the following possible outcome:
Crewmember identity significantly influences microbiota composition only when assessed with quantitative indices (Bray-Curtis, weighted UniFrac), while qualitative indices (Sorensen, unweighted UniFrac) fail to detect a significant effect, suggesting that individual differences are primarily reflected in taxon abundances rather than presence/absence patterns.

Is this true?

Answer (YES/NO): NO